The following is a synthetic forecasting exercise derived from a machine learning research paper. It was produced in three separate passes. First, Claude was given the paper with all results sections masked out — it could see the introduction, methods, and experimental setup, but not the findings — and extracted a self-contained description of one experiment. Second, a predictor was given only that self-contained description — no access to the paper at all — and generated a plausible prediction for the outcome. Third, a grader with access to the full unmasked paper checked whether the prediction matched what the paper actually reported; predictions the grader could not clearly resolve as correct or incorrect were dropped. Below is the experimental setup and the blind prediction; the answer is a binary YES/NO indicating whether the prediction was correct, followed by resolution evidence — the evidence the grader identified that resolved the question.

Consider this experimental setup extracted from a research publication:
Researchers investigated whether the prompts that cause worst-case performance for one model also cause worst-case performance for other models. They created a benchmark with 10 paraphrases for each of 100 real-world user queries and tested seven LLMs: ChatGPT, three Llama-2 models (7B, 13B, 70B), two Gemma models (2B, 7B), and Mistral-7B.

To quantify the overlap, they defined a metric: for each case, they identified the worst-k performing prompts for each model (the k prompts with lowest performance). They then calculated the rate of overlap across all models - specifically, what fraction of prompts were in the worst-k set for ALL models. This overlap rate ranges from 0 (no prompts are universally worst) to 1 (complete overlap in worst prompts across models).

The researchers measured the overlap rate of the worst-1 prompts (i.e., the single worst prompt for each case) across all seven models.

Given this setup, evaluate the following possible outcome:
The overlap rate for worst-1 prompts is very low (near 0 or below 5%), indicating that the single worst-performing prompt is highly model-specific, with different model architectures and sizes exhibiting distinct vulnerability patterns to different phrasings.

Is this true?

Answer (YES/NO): YES